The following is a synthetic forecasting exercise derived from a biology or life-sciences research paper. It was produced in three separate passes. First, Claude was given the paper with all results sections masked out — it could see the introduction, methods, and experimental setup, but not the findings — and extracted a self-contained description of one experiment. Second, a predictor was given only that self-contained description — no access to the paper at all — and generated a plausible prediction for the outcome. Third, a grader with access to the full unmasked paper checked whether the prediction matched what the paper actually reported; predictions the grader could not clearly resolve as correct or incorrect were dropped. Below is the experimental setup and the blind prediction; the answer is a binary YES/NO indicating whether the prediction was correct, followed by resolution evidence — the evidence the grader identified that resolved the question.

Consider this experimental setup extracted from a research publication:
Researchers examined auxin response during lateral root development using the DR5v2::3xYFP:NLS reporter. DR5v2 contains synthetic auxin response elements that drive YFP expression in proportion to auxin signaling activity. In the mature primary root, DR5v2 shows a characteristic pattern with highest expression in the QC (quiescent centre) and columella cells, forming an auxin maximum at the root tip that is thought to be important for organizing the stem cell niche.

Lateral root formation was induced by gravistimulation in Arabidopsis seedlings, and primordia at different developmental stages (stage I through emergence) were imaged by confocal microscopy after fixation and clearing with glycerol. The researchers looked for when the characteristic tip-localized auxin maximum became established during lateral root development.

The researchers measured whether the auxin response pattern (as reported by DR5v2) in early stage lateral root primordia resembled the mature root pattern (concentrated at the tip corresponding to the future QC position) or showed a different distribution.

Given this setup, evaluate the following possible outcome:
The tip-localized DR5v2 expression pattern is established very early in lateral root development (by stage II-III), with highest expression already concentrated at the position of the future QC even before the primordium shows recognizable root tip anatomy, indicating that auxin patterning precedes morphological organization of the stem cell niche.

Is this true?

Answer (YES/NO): NO